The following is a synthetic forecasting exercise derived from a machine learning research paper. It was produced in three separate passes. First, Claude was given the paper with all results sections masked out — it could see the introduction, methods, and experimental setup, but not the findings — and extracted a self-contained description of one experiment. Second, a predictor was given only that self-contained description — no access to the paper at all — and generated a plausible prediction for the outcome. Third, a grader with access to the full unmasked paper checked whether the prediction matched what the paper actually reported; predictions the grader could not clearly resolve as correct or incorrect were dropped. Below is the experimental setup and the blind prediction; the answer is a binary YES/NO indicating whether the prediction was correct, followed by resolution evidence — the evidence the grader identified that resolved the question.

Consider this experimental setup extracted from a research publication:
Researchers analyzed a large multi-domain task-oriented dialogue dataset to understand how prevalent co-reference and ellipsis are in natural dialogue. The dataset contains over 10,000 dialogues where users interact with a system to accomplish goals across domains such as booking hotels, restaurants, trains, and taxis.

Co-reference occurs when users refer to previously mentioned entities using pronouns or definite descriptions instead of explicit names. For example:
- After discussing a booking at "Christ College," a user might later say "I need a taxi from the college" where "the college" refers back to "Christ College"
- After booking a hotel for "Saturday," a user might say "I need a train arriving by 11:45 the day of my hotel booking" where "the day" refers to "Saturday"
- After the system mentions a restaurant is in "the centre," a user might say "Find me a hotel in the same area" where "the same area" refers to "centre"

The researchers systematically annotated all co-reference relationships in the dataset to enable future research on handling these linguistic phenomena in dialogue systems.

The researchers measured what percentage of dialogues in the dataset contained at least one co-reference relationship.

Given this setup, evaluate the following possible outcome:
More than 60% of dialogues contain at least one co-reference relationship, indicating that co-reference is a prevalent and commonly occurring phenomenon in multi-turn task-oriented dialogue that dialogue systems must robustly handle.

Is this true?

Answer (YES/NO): NO